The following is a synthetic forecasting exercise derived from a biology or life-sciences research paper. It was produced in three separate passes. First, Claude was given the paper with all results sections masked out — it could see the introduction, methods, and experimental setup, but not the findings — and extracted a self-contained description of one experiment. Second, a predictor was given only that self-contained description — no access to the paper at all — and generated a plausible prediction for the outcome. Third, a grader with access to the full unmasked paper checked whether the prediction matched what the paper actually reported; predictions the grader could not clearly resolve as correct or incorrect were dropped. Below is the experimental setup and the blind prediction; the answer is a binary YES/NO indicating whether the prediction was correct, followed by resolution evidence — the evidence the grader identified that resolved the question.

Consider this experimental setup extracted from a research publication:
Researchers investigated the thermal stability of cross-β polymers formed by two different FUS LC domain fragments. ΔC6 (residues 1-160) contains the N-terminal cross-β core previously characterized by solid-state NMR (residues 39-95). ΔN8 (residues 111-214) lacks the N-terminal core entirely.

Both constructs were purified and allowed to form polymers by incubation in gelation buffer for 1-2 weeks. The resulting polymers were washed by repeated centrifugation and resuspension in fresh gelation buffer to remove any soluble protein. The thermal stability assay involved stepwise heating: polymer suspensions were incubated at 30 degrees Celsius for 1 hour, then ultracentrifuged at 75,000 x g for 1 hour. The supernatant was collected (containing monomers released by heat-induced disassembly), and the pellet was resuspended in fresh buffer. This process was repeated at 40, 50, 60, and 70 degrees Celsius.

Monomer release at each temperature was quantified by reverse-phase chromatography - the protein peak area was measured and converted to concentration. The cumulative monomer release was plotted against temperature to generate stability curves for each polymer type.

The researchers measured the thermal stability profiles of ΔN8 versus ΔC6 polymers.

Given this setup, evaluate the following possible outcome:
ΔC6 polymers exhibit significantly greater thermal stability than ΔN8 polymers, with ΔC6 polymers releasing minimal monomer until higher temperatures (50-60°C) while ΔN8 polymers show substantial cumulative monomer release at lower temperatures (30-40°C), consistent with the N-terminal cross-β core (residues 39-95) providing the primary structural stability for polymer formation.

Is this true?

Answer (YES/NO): NO